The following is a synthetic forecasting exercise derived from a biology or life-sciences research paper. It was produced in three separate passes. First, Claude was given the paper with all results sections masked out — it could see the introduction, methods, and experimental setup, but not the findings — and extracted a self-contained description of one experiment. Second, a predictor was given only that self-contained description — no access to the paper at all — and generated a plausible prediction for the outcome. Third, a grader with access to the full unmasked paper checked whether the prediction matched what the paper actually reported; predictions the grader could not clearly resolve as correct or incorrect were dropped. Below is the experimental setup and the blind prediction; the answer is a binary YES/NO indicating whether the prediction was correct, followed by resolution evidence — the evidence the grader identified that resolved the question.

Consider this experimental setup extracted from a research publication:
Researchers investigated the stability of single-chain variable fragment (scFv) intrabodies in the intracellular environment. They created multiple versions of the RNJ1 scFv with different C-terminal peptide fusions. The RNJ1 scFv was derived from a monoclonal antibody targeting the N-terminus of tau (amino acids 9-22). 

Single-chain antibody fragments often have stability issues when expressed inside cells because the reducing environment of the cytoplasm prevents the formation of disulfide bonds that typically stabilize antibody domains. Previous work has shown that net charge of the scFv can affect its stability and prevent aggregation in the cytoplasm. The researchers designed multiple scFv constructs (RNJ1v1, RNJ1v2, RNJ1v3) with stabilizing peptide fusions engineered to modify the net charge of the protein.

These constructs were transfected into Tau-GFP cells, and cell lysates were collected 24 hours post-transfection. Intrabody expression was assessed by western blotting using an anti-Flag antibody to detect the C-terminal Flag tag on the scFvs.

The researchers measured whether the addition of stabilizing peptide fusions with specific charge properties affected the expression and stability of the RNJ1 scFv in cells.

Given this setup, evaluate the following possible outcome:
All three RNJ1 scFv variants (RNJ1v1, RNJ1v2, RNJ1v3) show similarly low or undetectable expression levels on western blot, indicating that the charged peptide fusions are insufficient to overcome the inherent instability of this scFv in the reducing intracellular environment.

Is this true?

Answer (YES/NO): NO